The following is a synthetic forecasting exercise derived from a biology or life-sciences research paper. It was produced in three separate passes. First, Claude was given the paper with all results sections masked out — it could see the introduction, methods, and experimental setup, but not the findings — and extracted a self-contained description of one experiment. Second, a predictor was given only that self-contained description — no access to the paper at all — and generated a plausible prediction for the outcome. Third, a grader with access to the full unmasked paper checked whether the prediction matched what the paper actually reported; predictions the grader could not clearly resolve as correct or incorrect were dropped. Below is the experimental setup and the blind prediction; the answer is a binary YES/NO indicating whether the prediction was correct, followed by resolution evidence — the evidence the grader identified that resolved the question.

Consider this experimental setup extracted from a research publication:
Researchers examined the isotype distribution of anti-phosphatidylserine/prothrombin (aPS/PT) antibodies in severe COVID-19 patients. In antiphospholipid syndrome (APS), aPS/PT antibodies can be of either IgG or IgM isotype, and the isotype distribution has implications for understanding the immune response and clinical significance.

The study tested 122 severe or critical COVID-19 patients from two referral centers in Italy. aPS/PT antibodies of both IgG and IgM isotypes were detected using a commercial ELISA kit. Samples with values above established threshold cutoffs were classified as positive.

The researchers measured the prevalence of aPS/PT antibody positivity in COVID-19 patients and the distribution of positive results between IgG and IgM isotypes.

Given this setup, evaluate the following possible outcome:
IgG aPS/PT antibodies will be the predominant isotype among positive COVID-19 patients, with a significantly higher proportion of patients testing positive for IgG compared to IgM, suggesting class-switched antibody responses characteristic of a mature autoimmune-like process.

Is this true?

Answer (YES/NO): NO